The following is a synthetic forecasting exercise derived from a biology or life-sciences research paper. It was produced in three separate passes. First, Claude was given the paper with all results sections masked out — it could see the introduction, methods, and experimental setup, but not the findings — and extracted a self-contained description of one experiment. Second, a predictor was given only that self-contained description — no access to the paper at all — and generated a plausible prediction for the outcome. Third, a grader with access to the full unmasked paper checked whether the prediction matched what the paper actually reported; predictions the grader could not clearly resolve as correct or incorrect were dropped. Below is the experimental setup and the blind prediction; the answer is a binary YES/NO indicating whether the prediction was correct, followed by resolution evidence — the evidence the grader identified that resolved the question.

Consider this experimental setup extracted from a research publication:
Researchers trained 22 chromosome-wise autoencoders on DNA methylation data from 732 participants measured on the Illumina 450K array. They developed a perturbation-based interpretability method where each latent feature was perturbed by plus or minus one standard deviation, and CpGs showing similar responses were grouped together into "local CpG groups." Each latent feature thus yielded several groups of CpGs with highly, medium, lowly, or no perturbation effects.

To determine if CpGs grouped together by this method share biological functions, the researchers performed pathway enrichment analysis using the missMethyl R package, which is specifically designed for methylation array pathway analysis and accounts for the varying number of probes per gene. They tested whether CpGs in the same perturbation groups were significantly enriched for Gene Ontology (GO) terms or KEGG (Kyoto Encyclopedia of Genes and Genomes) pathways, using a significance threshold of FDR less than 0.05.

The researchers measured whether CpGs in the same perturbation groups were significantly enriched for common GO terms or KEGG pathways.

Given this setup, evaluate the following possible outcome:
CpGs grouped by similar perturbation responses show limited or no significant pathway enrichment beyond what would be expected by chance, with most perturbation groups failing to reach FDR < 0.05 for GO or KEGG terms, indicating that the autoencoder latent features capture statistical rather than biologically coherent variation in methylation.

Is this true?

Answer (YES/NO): YES